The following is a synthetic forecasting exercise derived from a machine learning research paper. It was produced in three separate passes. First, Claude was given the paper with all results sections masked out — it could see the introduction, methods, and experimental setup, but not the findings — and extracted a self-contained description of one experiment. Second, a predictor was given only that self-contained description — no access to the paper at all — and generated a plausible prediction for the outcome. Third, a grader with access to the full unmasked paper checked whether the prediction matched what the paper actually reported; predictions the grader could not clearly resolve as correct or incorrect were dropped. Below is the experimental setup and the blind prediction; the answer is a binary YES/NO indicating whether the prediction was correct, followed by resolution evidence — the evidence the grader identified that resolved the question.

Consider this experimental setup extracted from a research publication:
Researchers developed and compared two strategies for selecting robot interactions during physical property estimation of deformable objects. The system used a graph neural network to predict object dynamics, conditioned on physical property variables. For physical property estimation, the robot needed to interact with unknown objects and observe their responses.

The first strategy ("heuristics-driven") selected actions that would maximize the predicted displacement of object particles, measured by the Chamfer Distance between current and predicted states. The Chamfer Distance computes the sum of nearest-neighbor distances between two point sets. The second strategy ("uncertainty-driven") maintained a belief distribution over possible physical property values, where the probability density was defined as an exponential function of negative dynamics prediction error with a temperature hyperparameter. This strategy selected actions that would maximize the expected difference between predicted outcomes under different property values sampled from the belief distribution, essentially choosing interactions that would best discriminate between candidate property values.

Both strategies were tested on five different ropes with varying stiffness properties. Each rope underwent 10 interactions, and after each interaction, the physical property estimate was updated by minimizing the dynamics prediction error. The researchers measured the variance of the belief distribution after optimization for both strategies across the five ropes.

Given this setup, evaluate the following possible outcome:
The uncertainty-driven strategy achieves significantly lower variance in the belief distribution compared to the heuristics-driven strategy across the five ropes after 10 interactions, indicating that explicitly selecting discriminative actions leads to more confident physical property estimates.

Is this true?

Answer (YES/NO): NO